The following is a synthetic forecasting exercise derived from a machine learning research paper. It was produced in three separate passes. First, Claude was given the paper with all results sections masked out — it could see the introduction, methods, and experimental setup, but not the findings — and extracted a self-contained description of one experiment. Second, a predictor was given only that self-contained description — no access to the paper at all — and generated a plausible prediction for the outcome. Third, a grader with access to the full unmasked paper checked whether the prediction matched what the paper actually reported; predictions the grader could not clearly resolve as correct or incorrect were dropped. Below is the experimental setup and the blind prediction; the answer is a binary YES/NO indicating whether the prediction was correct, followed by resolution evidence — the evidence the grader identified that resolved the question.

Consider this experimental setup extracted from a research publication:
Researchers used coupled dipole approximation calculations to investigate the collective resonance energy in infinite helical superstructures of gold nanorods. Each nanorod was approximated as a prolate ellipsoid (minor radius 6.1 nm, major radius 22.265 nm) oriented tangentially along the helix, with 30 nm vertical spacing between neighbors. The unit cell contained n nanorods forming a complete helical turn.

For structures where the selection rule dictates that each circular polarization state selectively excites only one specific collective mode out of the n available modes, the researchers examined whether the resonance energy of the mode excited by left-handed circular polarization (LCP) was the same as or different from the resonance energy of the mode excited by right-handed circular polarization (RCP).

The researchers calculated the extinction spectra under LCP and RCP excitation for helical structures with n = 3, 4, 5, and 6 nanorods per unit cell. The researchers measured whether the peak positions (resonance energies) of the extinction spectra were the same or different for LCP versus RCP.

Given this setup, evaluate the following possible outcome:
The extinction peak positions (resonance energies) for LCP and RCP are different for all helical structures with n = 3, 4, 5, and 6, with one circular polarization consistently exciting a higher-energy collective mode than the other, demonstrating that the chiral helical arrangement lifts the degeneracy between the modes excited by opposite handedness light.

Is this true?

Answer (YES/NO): YES